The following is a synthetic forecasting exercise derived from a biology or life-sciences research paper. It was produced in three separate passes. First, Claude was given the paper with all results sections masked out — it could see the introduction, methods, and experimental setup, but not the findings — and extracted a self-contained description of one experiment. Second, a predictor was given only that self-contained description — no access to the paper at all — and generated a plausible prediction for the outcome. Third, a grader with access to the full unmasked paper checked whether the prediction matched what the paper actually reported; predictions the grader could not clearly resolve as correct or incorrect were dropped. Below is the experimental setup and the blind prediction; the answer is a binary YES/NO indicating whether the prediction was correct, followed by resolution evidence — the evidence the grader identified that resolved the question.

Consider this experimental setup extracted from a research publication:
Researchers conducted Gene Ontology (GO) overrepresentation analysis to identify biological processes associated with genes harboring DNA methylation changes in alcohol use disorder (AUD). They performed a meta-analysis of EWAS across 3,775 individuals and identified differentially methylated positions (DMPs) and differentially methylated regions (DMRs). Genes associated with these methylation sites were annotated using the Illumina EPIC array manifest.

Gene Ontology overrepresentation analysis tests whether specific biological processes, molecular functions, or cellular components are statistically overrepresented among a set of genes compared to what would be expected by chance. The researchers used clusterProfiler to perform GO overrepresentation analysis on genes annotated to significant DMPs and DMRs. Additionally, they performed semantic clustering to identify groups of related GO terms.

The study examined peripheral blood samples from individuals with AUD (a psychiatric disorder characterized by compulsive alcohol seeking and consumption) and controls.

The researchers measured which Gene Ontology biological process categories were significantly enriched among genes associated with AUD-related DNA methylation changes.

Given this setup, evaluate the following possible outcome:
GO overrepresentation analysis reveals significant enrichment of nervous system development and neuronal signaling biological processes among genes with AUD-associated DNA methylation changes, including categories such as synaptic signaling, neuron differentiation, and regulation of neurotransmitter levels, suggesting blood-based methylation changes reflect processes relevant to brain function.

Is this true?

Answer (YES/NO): NO